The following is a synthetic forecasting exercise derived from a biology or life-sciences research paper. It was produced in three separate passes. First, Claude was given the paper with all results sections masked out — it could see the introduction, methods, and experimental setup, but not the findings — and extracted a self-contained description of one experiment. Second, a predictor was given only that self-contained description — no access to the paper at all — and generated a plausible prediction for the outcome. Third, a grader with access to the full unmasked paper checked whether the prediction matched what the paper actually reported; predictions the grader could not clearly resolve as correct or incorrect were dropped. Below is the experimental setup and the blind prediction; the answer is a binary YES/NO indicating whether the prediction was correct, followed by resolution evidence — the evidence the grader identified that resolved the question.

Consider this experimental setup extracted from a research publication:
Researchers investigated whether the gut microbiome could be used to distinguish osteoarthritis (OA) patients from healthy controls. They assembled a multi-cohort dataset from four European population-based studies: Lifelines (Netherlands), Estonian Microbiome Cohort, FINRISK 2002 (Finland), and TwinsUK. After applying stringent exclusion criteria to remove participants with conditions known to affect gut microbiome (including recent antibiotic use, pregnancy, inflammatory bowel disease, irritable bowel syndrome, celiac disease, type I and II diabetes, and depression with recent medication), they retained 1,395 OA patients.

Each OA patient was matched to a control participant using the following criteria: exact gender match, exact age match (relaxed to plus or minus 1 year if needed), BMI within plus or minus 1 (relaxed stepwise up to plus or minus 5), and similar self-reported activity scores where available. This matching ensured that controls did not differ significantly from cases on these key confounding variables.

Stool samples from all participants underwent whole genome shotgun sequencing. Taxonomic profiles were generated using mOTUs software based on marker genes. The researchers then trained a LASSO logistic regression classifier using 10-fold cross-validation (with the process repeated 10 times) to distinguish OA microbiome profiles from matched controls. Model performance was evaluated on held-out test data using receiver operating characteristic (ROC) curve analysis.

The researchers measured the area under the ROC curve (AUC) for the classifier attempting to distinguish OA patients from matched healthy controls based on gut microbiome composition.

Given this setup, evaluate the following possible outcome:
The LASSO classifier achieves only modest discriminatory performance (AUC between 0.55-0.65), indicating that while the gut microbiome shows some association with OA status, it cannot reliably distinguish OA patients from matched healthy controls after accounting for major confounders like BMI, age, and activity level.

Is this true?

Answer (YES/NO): NO